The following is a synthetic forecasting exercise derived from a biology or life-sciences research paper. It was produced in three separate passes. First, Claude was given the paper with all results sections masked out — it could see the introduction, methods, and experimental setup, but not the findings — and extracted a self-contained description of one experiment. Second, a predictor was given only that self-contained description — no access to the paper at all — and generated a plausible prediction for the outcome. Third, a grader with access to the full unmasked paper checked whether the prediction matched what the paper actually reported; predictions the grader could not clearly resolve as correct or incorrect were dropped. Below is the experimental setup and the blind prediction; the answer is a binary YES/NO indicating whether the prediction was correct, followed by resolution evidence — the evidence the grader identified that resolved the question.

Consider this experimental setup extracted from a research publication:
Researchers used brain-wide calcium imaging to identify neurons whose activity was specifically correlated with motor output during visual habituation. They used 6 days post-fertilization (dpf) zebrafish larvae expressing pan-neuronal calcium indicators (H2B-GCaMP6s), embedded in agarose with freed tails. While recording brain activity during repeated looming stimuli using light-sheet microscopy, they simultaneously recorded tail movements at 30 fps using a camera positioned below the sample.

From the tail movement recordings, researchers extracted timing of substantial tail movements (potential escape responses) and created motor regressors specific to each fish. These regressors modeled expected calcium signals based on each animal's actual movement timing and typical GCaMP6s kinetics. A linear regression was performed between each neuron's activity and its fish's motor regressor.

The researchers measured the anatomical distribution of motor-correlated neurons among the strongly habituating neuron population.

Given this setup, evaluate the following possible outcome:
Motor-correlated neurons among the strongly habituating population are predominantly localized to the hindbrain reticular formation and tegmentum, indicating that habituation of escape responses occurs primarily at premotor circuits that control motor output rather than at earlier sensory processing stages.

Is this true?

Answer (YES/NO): NO